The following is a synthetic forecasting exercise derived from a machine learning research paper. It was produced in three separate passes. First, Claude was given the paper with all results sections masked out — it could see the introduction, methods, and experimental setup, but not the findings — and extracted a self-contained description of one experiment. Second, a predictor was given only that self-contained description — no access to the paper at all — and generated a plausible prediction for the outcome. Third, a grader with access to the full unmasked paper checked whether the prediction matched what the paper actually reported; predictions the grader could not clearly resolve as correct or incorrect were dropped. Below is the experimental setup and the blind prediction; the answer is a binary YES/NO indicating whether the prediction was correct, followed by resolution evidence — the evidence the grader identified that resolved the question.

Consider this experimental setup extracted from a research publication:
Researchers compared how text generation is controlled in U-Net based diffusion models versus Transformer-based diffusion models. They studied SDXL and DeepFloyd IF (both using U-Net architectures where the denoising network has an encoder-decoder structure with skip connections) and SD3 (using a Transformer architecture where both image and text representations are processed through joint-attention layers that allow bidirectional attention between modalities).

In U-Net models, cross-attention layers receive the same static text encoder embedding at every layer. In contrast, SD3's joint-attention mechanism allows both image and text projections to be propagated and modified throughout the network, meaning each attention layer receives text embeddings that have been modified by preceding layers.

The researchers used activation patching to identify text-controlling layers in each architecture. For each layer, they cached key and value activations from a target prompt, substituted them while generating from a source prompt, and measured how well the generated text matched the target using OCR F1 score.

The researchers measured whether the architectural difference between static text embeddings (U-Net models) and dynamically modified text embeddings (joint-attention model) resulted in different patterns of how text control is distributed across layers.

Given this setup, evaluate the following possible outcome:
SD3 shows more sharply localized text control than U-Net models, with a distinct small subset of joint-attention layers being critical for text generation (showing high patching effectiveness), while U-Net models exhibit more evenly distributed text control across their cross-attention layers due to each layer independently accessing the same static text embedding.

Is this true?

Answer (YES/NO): NO